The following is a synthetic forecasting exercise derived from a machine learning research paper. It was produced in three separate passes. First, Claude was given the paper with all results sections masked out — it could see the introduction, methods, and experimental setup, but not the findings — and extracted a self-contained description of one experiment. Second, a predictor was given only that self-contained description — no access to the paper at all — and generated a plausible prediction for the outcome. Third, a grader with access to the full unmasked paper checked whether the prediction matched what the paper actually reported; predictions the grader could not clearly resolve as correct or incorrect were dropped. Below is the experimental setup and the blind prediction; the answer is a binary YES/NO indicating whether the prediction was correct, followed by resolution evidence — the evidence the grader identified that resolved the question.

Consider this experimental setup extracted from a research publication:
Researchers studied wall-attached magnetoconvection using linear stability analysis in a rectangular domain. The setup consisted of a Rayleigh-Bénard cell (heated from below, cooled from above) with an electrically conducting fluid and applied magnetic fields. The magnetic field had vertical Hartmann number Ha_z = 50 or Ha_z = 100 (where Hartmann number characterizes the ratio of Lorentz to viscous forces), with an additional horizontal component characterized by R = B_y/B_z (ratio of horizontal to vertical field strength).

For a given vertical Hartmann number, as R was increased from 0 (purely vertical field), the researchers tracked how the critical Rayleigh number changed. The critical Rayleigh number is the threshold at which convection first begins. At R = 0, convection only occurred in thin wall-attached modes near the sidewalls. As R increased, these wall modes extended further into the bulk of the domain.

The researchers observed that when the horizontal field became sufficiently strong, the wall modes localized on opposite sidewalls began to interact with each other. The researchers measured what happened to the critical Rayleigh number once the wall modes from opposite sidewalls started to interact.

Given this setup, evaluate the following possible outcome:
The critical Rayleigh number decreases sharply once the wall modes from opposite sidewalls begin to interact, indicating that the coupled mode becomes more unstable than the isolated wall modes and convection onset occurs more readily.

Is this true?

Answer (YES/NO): YES